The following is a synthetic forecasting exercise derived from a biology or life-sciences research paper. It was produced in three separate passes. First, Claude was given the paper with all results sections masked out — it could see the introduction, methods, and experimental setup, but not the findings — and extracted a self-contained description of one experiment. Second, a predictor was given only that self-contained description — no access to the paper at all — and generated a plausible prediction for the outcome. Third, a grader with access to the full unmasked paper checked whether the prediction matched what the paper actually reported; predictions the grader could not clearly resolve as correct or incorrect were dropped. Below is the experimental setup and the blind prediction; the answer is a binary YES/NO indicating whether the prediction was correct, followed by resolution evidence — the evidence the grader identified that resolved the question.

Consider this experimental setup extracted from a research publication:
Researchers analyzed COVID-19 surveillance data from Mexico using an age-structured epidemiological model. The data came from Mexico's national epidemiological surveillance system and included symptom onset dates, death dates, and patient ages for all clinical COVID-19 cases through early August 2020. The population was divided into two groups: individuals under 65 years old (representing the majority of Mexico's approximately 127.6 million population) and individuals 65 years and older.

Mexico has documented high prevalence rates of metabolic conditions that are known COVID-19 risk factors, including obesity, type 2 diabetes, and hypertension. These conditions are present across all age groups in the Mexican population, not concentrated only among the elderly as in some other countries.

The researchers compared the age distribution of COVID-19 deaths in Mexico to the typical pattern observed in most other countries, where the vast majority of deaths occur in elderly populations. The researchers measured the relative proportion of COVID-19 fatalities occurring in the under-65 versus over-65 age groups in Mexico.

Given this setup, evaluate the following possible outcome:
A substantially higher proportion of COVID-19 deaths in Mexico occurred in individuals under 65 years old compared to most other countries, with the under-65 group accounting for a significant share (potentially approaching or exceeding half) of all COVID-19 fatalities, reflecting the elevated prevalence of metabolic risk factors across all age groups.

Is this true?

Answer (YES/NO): YES